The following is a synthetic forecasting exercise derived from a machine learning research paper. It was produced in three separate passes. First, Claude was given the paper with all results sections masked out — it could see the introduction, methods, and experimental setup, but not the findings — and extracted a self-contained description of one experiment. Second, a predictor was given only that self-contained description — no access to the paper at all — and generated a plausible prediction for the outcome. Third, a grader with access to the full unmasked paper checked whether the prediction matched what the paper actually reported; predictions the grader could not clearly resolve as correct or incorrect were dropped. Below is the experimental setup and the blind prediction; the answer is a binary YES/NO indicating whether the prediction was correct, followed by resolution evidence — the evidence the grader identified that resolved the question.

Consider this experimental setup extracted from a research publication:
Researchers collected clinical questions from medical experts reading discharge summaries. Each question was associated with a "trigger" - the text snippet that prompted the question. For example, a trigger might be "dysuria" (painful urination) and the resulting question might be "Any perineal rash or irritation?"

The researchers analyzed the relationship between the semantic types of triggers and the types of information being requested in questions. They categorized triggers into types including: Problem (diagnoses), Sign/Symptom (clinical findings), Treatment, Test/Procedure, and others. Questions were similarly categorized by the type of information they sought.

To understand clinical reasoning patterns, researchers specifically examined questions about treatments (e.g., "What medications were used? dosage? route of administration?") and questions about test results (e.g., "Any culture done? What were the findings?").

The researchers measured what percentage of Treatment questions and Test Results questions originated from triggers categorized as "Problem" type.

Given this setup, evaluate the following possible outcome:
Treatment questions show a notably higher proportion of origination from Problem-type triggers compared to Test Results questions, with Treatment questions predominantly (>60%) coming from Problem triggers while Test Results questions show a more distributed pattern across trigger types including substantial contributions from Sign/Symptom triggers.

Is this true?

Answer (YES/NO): NO